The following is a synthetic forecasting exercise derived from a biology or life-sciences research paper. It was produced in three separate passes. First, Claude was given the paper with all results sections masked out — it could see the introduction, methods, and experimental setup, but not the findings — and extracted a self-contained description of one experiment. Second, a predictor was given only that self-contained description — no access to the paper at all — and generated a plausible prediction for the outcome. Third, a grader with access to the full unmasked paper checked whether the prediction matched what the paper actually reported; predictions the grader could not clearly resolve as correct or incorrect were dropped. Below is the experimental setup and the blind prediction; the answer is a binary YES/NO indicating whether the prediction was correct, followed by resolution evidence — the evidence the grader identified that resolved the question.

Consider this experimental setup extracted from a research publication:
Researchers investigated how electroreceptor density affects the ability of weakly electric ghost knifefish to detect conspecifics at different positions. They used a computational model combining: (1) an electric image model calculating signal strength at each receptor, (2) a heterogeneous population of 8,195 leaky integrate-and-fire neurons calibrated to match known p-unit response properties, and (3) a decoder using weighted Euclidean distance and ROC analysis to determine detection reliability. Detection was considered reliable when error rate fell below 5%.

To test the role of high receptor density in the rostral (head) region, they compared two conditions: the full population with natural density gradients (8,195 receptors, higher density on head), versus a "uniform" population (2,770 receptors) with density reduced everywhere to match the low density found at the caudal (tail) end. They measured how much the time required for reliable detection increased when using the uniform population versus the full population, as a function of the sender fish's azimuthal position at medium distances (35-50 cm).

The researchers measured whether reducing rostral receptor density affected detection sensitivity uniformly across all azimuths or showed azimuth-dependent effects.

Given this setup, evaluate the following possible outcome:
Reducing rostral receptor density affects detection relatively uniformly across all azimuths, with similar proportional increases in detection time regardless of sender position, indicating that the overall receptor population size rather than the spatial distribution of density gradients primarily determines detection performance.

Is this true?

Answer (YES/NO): NO